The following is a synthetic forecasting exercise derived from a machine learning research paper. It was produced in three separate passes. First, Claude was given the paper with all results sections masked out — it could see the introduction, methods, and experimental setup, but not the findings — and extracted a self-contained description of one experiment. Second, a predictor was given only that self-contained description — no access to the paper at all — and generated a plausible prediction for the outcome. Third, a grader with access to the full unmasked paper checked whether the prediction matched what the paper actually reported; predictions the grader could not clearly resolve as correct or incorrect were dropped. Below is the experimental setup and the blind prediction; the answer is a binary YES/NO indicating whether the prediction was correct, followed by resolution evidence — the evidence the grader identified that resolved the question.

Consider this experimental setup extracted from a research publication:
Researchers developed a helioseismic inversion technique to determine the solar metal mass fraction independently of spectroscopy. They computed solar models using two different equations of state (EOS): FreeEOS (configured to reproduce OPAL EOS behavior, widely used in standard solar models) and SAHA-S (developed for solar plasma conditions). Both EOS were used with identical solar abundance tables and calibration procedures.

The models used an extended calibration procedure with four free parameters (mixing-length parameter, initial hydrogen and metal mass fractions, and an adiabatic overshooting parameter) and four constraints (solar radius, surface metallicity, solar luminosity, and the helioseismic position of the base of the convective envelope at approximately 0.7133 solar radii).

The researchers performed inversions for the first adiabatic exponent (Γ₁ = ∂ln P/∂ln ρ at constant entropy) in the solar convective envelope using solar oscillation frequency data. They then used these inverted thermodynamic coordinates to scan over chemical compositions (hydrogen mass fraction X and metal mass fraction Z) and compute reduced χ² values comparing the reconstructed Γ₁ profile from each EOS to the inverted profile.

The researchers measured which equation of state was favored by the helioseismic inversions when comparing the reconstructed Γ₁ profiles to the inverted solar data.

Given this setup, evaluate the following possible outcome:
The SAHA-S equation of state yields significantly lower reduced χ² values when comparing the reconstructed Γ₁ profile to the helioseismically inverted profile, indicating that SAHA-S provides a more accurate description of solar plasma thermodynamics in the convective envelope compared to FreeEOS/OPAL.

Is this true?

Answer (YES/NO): YES